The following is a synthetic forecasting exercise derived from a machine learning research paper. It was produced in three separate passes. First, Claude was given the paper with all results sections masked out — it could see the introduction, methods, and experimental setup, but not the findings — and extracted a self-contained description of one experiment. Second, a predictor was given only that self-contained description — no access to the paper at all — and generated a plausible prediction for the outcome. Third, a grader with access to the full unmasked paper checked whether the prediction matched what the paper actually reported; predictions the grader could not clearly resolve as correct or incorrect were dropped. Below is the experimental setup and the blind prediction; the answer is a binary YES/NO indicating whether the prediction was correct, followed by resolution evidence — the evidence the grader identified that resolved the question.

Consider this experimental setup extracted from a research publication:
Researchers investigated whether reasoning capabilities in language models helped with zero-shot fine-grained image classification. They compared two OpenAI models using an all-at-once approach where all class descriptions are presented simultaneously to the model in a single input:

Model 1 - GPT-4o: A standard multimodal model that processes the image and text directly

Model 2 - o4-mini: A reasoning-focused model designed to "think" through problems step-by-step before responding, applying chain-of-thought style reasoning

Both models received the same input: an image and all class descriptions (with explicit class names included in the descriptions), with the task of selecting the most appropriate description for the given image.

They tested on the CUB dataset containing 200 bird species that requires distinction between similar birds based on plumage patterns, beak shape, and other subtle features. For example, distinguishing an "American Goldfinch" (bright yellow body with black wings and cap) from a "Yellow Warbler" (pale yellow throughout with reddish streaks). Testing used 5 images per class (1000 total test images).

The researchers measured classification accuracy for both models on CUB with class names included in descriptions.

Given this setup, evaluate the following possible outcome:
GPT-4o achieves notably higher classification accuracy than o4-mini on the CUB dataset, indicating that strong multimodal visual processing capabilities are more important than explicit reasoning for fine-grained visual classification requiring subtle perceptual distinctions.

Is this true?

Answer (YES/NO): NO